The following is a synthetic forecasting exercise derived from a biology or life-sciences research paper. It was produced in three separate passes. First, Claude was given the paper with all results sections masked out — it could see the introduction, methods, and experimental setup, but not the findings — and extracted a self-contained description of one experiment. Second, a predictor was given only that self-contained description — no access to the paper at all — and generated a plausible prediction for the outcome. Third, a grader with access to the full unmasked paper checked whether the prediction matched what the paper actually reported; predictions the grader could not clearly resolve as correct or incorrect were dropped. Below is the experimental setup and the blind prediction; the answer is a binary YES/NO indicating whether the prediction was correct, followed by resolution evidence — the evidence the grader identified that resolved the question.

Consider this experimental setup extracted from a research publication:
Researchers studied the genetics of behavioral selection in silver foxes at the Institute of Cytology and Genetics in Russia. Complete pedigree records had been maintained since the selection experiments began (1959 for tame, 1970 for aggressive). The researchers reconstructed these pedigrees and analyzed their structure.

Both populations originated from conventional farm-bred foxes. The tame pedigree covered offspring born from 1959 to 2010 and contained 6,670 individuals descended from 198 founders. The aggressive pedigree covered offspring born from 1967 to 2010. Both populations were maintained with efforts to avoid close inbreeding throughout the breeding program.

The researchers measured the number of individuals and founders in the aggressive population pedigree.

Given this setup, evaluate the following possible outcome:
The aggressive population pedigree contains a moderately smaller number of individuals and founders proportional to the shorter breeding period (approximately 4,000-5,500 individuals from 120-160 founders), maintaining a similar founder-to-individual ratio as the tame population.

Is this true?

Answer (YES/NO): NO